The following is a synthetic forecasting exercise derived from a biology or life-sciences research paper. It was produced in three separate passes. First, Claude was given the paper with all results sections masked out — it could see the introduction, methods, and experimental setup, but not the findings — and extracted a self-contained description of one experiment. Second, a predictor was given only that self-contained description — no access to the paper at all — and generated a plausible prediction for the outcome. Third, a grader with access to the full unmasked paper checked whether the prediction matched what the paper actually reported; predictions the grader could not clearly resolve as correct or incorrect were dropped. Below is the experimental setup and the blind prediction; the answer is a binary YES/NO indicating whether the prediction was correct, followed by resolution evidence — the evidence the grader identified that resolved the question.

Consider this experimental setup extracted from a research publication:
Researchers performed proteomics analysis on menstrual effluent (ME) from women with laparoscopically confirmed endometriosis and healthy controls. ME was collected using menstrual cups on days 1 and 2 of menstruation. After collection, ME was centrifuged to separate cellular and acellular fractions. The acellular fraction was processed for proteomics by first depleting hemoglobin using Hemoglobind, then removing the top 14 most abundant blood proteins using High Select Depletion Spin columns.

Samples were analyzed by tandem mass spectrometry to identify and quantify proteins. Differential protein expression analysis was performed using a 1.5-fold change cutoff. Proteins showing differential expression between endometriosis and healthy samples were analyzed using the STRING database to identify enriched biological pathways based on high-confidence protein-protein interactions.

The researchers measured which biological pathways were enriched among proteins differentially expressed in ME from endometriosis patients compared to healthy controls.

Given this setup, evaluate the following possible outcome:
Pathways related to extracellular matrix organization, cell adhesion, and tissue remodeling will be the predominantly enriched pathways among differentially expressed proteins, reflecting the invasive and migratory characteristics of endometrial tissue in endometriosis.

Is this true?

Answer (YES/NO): NO